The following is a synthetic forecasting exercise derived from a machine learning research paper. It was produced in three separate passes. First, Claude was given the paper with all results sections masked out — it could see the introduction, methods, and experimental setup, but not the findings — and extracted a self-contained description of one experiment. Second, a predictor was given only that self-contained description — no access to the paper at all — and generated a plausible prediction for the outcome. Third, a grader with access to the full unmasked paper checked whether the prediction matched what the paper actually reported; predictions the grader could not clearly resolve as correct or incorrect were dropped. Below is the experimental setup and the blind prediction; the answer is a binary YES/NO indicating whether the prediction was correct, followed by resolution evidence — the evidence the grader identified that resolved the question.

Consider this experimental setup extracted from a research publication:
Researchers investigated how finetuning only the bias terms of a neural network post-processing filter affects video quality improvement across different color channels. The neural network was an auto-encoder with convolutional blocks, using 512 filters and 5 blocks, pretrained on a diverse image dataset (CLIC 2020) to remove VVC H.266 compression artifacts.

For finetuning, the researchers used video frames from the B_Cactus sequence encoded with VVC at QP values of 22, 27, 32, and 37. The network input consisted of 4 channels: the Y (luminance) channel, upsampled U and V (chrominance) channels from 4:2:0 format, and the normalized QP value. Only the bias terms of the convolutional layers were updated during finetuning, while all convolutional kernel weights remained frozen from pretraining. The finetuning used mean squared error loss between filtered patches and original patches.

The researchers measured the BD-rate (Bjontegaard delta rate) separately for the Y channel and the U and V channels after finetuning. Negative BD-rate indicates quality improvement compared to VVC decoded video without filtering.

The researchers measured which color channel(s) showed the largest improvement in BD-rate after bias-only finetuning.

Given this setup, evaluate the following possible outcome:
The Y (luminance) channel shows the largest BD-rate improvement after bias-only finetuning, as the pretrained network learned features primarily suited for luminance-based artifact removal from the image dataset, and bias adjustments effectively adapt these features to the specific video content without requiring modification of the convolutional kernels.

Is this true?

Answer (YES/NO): NO